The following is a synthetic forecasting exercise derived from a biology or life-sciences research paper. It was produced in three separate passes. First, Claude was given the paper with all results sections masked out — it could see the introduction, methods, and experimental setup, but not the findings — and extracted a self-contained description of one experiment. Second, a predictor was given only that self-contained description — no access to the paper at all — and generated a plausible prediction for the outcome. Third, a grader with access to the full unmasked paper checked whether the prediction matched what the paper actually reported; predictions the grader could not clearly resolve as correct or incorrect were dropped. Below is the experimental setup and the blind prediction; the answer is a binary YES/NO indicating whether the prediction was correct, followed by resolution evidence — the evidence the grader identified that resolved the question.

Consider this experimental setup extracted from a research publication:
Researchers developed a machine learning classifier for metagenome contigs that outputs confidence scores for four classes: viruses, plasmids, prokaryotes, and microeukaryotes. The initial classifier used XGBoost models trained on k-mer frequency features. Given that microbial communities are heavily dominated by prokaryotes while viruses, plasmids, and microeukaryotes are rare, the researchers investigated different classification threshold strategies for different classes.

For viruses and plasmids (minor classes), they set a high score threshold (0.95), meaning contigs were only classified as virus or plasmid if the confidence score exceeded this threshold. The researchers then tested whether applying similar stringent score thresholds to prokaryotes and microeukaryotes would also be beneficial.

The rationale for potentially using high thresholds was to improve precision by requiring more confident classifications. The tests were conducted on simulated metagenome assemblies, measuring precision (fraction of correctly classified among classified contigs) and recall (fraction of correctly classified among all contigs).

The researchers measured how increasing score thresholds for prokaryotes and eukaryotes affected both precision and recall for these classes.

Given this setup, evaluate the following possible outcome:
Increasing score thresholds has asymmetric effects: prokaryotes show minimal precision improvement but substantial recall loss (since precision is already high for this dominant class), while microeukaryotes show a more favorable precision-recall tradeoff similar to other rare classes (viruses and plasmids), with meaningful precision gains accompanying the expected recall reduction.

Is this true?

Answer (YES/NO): NO